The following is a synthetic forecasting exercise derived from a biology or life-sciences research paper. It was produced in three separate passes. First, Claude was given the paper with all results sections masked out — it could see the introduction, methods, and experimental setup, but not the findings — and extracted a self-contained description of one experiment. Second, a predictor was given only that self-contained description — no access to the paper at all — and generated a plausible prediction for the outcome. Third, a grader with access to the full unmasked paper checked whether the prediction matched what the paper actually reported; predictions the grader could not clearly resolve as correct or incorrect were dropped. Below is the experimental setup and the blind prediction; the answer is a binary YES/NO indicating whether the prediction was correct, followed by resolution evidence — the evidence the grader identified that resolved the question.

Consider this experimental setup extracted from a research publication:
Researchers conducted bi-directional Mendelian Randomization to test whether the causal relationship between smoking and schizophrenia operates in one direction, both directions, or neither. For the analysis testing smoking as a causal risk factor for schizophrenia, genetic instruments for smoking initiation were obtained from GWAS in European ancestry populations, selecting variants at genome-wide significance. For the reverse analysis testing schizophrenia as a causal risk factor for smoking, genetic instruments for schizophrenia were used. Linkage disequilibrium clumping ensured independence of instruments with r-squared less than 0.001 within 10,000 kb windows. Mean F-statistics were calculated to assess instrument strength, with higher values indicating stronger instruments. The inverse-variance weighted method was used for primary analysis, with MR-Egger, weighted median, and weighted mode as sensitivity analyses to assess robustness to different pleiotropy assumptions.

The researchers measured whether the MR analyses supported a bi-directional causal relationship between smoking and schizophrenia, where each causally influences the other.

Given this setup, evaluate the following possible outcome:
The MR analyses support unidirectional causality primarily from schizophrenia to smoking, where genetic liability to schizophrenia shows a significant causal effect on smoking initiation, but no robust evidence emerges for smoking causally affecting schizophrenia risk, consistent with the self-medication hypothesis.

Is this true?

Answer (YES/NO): NO